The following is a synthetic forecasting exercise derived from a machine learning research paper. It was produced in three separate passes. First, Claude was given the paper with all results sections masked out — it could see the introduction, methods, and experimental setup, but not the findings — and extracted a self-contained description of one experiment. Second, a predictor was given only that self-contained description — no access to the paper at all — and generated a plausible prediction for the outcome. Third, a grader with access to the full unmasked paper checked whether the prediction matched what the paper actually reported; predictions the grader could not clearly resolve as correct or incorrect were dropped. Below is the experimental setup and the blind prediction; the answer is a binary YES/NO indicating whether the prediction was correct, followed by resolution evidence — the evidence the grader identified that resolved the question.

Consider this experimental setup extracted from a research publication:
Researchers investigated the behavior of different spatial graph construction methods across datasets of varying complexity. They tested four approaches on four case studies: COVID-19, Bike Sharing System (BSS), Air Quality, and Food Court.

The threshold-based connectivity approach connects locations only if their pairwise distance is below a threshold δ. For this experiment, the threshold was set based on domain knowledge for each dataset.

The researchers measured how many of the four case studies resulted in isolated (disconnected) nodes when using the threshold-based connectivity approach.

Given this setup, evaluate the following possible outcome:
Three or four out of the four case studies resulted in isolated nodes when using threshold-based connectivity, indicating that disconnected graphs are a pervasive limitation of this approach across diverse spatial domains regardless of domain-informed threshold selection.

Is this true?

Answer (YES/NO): YES